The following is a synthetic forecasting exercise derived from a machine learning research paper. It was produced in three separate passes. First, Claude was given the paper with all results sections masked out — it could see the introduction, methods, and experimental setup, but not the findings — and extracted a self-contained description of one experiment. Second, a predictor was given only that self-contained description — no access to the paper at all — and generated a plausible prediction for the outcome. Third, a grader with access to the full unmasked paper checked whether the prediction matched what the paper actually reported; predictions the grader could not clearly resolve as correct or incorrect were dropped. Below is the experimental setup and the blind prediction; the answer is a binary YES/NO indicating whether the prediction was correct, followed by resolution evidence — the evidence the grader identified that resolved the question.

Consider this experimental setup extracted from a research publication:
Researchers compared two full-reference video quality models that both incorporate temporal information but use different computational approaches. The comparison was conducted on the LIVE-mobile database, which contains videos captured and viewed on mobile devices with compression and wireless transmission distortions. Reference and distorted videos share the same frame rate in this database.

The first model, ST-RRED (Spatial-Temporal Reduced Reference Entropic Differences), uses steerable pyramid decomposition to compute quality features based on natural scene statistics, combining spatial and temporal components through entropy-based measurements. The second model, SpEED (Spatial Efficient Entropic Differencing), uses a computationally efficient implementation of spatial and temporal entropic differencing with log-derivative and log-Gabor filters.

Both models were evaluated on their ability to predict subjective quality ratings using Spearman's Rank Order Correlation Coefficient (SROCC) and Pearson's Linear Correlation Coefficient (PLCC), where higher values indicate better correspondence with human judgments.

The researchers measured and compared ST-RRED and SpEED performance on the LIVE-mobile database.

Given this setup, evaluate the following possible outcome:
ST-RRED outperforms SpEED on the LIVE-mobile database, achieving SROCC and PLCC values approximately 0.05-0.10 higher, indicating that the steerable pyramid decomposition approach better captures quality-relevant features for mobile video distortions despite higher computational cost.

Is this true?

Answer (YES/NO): NO